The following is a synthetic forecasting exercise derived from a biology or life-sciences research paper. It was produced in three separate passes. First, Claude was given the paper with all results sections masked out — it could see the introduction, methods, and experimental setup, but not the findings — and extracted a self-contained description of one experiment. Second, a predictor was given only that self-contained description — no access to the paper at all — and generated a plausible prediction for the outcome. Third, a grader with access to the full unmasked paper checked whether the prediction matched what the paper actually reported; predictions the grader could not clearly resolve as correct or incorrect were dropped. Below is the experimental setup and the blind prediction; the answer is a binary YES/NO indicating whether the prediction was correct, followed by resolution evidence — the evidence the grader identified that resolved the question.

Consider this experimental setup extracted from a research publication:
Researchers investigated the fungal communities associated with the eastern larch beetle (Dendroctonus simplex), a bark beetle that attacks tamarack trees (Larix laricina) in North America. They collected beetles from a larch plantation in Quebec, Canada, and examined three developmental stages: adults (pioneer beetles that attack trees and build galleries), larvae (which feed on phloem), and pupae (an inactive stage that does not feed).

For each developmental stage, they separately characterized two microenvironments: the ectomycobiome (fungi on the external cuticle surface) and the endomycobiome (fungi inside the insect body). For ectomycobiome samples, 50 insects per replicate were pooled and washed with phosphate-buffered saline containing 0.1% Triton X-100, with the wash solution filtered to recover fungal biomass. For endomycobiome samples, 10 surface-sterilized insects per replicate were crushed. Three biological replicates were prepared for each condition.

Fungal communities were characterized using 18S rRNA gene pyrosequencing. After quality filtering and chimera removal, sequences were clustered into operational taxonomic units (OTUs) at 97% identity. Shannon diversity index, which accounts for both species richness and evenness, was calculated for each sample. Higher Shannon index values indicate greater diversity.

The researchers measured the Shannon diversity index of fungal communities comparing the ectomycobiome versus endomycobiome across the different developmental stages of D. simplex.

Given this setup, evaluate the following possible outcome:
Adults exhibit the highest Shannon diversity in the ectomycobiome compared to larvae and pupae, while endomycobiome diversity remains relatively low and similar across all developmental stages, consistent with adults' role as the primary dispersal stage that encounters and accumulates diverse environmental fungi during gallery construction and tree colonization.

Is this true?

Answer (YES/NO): NO